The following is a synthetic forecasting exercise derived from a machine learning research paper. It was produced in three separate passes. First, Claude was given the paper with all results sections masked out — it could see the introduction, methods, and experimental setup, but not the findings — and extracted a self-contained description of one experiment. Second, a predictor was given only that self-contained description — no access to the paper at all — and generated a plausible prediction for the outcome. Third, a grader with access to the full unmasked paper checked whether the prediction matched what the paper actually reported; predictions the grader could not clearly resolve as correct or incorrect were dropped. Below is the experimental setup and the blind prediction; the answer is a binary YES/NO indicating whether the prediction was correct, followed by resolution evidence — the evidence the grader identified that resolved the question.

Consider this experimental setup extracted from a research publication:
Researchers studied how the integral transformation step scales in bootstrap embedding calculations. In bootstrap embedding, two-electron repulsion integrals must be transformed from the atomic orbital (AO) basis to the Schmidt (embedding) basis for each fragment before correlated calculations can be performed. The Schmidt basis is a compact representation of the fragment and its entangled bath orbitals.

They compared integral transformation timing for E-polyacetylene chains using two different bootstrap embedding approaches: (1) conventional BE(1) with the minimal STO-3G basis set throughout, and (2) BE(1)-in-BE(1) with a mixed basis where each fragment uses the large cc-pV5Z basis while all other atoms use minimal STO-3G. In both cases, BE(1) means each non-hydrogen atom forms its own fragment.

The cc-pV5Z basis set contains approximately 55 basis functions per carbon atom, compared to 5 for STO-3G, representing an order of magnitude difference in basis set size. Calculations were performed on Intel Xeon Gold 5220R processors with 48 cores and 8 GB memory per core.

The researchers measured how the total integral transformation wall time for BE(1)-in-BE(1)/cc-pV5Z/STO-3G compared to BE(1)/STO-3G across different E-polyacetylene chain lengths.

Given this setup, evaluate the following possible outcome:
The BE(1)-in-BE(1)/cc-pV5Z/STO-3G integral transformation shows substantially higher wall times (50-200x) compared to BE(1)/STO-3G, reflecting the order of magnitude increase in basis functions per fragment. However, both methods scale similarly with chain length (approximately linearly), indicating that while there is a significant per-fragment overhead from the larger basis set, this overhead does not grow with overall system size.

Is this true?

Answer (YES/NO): NO